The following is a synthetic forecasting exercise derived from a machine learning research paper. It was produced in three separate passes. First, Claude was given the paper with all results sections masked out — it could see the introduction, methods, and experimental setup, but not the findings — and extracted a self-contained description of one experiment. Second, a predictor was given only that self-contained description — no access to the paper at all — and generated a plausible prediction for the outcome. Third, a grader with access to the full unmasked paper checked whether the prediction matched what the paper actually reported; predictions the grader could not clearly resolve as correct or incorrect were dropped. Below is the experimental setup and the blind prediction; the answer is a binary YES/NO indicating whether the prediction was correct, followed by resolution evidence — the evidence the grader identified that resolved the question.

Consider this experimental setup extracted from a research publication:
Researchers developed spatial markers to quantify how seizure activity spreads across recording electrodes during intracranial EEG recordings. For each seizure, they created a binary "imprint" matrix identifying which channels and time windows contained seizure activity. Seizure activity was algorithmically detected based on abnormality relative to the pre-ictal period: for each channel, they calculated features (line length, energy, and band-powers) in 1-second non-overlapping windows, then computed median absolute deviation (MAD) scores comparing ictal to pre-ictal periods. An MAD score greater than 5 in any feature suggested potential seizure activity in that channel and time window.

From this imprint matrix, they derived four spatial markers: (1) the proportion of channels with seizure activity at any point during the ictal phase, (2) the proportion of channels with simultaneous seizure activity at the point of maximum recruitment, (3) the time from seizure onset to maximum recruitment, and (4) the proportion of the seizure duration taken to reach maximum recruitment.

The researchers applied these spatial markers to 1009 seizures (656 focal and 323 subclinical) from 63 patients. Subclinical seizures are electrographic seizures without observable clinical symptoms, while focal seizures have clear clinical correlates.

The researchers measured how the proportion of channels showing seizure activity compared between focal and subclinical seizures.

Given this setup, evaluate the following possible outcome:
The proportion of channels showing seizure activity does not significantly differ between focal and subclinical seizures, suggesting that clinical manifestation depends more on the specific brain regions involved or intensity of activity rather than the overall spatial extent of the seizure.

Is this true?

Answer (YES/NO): NO